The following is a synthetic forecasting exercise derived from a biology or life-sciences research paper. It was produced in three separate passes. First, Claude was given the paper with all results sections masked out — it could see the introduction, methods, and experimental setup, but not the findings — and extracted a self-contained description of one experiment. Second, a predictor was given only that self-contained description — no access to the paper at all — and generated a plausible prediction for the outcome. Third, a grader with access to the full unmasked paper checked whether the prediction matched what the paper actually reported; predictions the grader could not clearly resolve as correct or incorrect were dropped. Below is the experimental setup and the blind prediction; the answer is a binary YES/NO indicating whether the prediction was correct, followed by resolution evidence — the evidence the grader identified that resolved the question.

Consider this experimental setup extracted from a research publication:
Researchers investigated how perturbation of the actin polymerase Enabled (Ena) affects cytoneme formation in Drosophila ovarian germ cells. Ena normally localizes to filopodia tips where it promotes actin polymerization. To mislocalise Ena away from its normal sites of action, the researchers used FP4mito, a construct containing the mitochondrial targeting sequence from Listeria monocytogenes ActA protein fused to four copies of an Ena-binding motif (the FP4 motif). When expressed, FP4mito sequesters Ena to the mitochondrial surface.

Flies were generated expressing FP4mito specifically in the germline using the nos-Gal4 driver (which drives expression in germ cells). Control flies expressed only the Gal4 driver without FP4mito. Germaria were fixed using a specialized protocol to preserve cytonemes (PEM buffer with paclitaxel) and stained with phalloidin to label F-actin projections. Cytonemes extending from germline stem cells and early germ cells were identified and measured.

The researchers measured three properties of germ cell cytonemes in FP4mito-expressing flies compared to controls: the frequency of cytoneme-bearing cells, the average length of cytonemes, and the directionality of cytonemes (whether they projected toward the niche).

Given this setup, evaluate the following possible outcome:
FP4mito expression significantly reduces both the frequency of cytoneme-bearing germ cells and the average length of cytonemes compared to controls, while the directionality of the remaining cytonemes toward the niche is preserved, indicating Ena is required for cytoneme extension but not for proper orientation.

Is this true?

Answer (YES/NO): NO